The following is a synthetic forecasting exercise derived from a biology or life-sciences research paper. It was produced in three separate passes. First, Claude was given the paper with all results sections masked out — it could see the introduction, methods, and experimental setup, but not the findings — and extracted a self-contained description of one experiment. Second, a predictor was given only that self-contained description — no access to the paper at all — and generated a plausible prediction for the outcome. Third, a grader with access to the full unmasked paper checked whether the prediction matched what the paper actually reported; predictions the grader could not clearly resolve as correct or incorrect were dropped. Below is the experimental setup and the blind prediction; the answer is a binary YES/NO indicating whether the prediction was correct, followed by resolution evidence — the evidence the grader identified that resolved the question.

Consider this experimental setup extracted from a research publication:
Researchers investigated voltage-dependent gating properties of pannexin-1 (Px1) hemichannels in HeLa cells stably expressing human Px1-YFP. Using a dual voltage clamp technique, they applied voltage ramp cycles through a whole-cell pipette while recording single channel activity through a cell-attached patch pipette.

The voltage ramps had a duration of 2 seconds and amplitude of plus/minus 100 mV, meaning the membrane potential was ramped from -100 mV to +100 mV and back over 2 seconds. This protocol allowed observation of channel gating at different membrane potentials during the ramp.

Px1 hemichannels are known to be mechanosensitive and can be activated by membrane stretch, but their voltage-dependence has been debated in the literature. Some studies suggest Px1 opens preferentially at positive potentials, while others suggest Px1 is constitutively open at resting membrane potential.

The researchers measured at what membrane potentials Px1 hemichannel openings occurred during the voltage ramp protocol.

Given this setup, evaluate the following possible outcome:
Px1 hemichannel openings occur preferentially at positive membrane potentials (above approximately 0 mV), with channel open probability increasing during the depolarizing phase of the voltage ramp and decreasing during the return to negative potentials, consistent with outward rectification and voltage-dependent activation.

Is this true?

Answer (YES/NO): NO